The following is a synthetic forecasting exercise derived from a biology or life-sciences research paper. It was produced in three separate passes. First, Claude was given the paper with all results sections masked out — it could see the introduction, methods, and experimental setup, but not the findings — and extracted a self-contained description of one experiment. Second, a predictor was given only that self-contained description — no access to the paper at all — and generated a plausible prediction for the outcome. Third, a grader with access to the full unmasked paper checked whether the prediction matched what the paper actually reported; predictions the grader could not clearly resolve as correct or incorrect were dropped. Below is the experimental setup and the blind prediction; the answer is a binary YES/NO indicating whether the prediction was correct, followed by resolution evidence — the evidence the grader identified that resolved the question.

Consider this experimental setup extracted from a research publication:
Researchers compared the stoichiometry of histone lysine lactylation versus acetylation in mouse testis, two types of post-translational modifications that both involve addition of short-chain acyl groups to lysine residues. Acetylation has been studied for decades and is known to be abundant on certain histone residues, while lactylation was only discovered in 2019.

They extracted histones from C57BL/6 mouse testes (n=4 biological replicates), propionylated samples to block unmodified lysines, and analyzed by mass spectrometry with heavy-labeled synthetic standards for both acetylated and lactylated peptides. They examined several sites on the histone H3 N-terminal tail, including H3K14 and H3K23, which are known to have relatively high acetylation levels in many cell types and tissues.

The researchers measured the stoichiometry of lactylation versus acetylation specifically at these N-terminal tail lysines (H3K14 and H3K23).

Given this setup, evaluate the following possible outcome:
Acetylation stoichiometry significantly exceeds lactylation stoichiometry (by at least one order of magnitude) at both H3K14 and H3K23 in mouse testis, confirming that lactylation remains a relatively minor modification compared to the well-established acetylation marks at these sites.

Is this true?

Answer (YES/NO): YES